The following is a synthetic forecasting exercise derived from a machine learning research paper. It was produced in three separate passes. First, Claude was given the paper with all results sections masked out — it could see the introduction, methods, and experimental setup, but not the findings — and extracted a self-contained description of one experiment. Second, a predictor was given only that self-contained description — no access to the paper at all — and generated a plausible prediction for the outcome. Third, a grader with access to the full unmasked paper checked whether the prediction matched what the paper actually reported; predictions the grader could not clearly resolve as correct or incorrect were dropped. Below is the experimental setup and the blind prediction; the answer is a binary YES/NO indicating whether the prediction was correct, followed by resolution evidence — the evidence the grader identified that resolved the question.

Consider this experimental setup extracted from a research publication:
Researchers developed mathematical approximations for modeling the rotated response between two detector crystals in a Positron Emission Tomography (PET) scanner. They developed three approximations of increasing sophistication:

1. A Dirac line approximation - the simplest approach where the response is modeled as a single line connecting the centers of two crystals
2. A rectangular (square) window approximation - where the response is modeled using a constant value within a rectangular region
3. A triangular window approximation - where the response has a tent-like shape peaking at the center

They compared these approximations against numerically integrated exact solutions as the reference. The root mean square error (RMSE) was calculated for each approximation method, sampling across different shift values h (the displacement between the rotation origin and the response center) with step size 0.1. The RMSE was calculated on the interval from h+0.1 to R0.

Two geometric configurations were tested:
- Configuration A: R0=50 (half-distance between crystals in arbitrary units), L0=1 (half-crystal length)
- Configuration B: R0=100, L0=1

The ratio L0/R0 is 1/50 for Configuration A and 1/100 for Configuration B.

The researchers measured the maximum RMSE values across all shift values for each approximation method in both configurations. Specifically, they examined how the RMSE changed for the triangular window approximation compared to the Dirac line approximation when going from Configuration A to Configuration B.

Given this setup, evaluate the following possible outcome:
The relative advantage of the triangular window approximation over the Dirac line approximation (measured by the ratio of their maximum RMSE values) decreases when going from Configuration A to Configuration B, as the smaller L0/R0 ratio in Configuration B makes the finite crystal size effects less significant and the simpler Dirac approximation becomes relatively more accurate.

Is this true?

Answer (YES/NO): YES